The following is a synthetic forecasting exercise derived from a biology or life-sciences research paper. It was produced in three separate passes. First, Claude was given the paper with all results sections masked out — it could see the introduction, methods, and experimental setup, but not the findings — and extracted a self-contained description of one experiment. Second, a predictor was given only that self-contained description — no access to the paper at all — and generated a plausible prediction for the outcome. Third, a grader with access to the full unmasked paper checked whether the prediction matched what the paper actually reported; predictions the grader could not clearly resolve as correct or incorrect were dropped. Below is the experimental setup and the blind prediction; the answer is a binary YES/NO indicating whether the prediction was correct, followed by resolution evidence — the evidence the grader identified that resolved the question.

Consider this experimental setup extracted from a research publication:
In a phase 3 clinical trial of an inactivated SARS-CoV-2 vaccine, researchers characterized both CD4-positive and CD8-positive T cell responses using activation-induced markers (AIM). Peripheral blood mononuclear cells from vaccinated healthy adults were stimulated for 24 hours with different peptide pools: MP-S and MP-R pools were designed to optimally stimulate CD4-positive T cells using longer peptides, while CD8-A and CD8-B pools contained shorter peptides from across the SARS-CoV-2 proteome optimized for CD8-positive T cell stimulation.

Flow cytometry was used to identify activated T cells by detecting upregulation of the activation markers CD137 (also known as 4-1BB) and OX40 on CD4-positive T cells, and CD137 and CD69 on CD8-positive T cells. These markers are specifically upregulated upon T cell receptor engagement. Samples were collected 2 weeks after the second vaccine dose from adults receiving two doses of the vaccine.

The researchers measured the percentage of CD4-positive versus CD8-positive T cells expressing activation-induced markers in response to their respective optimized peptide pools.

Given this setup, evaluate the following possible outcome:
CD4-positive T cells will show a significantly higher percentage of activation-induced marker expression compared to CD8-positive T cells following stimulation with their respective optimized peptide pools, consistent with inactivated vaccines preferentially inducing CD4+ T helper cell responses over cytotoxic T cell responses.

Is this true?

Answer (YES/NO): YES